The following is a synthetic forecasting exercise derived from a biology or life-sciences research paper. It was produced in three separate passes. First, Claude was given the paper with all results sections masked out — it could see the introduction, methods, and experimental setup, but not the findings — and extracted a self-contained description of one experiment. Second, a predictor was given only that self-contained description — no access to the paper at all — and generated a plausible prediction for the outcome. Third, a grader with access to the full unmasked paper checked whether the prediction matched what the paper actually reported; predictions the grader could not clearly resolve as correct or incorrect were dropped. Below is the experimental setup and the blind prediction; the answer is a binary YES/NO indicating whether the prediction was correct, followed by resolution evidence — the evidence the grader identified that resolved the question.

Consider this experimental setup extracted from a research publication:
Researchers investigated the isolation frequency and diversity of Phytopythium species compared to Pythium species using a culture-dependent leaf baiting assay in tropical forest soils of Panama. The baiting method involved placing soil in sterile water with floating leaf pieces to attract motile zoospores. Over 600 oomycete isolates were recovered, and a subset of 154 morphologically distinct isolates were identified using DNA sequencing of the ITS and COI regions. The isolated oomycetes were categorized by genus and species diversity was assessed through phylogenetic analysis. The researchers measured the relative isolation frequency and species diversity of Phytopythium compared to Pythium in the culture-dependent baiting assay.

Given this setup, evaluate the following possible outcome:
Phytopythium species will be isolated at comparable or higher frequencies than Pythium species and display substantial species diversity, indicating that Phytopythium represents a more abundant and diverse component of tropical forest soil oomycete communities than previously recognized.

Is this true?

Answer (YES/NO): YES